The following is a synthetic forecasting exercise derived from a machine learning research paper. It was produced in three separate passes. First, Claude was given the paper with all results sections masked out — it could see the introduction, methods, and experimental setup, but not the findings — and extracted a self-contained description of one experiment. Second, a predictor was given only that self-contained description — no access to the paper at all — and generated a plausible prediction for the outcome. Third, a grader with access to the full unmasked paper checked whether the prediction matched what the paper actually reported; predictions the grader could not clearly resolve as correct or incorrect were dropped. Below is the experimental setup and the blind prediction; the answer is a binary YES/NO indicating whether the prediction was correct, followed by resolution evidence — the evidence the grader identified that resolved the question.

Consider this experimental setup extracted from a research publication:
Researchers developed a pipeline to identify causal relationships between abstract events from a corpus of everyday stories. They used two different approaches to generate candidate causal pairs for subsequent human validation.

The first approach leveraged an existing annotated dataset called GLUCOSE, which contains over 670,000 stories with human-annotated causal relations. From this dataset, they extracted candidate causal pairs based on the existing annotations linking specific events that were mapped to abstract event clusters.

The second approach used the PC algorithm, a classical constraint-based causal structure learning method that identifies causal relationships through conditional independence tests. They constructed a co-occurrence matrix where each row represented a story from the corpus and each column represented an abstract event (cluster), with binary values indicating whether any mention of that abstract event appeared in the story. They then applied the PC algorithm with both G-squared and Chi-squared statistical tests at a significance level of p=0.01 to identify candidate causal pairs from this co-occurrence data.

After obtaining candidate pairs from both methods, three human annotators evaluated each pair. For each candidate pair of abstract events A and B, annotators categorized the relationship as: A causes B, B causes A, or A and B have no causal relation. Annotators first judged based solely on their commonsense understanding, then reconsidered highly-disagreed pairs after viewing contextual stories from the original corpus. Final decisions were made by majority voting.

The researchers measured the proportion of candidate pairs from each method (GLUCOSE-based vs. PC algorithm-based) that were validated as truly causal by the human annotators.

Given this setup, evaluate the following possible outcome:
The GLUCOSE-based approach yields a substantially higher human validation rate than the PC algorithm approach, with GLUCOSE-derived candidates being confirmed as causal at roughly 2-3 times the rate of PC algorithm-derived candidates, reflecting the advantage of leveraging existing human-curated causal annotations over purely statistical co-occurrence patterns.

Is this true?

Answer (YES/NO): NO